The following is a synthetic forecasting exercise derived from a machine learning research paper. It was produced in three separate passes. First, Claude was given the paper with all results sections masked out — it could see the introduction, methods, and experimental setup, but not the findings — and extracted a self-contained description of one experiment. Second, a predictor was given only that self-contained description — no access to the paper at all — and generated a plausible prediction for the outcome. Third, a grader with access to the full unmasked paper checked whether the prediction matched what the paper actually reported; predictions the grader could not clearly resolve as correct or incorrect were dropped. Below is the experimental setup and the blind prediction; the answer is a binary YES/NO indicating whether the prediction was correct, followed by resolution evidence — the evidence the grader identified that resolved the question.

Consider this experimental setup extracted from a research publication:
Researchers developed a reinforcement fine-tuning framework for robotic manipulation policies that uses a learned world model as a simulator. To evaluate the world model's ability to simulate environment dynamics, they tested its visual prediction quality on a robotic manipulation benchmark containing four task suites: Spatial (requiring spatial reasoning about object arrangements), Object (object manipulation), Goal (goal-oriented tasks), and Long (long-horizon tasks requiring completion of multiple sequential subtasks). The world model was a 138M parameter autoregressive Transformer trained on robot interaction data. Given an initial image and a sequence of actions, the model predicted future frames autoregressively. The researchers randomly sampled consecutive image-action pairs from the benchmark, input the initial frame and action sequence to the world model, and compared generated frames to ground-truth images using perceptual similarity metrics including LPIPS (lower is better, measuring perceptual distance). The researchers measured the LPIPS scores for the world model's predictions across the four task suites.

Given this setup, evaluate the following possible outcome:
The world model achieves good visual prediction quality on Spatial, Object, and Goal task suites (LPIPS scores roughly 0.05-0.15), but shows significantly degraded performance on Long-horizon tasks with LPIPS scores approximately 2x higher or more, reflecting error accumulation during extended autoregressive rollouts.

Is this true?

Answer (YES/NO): NO